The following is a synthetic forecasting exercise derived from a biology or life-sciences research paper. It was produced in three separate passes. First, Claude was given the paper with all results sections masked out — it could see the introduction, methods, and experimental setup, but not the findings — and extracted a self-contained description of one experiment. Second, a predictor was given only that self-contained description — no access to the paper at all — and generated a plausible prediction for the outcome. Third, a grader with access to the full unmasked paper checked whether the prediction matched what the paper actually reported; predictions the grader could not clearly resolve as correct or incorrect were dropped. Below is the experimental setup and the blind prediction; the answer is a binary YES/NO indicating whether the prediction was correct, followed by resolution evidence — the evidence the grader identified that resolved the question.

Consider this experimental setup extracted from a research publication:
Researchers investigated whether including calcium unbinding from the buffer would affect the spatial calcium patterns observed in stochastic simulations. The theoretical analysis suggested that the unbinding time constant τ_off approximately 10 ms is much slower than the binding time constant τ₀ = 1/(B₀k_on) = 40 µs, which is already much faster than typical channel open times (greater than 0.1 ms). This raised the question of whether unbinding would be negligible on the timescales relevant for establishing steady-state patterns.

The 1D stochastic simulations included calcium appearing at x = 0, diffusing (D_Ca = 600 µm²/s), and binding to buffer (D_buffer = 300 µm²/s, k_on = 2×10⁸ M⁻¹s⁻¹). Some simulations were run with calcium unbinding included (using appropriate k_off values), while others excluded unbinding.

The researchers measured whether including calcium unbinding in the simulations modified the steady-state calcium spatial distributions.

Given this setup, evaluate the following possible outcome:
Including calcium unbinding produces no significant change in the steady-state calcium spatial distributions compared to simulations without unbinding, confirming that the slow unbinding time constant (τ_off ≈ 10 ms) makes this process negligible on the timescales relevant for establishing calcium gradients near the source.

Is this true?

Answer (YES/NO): YES